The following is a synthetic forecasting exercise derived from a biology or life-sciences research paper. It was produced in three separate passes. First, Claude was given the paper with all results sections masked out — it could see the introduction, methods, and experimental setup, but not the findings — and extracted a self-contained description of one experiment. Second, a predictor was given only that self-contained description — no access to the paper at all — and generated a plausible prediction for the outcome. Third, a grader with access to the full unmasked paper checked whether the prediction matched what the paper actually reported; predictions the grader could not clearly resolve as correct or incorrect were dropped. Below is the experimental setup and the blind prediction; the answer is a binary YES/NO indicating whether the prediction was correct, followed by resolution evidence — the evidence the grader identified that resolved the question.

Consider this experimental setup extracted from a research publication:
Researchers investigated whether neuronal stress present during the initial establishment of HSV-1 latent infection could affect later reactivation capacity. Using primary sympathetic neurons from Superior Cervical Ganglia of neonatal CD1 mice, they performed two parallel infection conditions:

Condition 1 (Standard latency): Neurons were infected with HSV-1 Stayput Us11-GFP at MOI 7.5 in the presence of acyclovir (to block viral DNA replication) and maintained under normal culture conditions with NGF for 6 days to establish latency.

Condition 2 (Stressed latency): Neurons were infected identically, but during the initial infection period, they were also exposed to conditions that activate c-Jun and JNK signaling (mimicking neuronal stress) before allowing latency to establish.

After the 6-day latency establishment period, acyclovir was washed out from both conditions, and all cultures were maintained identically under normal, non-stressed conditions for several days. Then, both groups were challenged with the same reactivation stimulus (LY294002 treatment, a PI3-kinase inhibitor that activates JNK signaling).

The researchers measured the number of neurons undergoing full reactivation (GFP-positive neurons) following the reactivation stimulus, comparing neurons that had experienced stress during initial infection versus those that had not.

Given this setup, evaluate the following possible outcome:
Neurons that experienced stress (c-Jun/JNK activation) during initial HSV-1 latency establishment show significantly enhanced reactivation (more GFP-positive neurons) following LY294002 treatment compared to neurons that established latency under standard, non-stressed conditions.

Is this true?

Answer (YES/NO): YES